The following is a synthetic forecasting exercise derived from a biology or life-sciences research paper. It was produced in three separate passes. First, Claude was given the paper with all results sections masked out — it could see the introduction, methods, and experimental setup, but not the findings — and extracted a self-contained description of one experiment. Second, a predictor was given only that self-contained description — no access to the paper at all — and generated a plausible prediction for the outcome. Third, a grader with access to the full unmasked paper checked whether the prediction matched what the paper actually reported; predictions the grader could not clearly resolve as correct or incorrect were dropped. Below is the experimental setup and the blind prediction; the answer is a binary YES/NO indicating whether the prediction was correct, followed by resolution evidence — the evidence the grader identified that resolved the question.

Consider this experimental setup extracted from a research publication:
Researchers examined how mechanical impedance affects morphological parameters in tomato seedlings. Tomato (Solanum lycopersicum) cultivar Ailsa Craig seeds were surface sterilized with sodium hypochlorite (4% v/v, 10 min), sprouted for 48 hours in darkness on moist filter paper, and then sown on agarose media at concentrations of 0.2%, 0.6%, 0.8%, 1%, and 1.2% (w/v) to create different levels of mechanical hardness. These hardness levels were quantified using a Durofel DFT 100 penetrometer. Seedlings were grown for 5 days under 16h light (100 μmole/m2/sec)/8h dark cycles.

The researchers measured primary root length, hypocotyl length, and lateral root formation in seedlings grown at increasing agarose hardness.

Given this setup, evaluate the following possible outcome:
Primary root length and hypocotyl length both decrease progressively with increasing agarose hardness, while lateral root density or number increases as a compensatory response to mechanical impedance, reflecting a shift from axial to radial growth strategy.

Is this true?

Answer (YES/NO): NO